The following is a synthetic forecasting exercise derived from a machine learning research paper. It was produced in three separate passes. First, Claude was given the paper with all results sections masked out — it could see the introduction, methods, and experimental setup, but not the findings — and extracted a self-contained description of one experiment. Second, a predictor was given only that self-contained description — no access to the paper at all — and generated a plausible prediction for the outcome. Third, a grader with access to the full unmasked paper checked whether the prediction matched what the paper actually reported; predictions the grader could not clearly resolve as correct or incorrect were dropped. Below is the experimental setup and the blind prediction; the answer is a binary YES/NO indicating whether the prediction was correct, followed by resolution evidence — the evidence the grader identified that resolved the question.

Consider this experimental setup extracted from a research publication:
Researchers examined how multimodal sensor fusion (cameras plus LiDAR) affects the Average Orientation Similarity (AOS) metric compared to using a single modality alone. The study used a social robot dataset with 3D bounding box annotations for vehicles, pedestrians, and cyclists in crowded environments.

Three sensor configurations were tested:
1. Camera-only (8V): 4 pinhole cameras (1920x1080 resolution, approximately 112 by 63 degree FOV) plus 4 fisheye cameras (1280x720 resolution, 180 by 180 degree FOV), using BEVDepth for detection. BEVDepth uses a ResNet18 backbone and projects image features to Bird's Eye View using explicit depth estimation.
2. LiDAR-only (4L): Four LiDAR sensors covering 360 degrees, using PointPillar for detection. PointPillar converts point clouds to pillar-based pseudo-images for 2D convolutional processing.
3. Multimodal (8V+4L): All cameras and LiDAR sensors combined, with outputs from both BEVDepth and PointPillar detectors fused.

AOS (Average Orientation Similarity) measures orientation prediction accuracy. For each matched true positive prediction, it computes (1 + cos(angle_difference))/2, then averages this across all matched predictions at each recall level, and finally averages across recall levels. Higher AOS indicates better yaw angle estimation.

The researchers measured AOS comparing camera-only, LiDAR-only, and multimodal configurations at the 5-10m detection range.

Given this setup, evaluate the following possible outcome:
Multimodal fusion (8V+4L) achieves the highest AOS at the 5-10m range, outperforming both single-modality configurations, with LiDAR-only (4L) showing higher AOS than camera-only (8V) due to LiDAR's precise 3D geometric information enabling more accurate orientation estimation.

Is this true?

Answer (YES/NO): YES